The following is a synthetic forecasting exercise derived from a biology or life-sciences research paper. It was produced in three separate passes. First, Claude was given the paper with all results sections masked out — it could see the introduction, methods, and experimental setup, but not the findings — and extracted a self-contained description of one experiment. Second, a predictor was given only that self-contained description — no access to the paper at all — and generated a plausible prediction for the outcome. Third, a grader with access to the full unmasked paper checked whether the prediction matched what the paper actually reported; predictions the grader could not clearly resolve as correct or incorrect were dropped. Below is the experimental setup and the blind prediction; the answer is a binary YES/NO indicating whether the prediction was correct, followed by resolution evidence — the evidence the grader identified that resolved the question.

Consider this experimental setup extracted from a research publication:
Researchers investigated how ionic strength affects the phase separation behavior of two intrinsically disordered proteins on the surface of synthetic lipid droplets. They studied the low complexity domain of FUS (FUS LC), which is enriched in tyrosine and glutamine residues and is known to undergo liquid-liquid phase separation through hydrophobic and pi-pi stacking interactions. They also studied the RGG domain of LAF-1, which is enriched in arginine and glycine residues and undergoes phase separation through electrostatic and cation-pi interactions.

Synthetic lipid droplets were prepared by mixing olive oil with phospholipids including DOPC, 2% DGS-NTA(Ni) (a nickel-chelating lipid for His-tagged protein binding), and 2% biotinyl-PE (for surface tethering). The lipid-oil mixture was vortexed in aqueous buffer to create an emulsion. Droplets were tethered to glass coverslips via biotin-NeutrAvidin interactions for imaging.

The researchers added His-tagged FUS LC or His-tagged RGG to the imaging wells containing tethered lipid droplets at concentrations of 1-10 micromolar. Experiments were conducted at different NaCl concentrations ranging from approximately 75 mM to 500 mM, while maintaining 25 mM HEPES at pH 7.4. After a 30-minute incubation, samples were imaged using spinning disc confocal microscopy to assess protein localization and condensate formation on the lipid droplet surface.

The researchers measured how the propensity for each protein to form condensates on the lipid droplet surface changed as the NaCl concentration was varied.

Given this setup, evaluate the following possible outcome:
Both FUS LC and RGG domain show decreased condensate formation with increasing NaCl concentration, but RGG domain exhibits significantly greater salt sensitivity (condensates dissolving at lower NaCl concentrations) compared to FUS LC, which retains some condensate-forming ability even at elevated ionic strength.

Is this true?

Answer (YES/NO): NO